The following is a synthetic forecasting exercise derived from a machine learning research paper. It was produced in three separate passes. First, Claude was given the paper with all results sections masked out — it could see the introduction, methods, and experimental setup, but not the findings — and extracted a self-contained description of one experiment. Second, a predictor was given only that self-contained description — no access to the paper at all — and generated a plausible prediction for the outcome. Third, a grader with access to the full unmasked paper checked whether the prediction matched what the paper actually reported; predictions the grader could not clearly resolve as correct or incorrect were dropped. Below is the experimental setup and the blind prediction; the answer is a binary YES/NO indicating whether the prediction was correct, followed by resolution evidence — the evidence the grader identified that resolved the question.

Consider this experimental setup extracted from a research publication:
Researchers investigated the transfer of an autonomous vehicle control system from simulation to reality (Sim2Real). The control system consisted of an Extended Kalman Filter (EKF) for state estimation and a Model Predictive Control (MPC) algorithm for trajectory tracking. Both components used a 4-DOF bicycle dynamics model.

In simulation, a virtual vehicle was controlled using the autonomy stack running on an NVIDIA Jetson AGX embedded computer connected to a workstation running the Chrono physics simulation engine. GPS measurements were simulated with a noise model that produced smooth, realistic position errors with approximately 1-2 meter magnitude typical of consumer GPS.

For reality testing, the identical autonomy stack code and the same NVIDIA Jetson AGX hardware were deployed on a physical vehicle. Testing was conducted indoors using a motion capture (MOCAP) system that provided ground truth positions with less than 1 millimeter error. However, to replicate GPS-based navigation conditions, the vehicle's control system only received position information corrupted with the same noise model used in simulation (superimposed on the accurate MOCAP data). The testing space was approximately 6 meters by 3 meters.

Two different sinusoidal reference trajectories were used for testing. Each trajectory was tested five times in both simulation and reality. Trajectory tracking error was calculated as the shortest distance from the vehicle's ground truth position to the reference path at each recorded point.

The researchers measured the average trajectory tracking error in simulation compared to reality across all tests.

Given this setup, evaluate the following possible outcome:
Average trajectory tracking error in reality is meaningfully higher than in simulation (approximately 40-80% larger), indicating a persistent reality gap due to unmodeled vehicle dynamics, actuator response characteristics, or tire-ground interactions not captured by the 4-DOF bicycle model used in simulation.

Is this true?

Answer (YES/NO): NO